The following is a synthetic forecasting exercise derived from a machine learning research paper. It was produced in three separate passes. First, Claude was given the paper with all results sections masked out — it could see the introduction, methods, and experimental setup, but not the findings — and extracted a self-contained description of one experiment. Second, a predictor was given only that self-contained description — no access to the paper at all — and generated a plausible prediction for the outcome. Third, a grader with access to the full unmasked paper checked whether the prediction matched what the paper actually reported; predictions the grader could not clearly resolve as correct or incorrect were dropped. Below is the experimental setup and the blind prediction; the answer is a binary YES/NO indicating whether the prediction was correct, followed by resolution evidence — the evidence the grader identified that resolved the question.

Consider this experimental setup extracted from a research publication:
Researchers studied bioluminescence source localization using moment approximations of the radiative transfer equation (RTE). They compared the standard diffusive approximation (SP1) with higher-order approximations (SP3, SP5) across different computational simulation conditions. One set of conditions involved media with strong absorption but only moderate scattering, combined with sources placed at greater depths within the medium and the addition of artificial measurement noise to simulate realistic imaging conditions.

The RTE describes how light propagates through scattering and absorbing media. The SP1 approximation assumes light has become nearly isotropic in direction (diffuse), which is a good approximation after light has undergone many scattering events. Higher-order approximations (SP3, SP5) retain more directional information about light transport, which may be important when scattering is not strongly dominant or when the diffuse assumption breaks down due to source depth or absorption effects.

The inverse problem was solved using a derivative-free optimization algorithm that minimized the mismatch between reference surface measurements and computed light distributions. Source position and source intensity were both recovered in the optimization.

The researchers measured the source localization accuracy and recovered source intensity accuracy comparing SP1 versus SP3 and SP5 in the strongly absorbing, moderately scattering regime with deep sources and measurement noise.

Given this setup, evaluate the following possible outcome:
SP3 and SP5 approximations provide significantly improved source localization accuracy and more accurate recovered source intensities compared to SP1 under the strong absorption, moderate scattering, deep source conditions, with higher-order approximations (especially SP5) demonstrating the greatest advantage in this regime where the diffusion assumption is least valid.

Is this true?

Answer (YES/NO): NO